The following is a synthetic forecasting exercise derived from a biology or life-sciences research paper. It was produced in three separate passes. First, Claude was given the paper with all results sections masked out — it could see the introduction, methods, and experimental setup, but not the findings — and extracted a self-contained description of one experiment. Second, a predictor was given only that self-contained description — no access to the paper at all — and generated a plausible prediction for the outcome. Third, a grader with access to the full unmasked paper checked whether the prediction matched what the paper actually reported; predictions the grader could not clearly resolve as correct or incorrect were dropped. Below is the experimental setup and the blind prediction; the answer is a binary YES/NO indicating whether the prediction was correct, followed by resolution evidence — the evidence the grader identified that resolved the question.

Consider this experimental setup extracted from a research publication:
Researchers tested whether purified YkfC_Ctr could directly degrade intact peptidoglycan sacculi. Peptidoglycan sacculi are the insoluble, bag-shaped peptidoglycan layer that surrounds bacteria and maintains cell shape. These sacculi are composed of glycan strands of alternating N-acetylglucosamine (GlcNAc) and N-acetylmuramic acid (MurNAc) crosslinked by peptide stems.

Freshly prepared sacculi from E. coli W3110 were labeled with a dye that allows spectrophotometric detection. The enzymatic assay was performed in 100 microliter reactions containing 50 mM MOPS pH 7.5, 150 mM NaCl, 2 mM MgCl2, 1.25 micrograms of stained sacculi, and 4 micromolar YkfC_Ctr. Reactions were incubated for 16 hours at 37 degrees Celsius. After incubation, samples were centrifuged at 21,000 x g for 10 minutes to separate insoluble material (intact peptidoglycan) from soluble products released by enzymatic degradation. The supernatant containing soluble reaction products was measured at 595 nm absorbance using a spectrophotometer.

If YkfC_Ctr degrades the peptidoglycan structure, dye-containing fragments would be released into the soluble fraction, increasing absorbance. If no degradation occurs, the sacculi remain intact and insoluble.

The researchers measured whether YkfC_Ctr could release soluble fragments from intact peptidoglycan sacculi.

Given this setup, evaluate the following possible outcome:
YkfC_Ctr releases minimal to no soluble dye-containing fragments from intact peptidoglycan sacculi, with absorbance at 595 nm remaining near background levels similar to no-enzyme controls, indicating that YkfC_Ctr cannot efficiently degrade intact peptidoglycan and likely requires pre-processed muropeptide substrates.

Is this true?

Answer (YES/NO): YES